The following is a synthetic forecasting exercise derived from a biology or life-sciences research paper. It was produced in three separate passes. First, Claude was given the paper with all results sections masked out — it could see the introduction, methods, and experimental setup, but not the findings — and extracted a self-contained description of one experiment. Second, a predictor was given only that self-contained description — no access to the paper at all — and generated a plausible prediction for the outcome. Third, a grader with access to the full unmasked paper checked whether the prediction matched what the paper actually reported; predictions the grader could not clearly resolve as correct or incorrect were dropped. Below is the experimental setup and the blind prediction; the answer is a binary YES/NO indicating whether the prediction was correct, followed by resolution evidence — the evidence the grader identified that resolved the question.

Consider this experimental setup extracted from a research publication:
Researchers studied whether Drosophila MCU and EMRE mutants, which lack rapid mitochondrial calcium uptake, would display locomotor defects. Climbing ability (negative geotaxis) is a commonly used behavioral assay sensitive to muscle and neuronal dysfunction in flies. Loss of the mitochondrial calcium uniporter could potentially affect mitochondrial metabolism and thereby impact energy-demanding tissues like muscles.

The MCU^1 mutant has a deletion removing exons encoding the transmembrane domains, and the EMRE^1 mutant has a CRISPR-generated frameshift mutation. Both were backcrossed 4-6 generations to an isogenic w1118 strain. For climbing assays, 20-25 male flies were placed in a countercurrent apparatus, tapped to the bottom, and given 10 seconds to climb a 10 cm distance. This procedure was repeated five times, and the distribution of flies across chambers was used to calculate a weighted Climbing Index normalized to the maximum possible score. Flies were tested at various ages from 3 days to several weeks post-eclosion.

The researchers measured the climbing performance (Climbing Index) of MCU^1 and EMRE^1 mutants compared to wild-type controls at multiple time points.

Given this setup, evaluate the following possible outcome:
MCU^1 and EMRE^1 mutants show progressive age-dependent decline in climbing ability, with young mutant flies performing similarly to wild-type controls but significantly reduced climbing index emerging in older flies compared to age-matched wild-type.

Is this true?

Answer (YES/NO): NO